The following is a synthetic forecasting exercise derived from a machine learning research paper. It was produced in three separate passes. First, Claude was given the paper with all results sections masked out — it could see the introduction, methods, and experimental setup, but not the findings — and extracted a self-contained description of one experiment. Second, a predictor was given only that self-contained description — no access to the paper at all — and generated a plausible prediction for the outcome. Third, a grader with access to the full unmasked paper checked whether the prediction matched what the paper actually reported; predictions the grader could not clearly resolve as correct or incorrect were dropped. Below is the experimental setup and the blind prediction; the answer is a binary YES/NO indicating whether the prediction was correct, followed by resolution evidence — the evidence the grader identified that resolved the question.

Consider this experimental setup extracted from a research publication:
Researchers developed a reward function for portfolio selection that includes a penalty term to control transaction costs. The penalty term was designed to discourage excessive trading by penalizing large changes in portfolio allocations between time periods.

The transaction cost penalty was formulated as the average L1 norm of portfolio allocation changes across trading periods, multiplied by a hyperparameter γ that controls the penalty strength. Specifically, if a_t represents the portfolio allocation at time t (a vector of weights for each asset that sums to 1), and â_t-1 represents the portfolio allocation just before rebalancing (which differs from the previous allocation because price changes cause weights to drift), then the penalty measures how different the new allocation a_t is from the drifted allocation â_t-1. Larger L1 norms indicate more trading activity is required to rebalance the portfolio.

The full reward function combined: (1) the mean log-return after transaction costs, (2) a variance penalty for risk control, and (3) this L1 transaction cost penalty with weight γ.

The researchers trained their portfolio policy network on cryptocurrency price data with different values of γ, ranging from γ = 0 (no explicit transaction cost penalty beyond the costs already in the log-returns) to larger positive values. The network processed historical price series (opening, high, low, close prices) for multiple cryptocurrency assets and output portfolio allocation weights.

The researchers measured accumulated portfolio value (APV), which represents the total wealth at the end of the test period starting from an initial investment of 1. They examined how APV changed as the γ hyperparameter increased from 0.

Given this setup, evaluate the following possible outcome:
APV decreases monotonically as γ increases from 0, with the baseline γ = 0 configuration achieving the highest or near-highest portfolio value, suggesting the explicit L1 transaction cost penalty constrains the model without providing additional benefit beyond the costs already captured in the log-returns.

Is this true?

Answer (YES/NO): NO